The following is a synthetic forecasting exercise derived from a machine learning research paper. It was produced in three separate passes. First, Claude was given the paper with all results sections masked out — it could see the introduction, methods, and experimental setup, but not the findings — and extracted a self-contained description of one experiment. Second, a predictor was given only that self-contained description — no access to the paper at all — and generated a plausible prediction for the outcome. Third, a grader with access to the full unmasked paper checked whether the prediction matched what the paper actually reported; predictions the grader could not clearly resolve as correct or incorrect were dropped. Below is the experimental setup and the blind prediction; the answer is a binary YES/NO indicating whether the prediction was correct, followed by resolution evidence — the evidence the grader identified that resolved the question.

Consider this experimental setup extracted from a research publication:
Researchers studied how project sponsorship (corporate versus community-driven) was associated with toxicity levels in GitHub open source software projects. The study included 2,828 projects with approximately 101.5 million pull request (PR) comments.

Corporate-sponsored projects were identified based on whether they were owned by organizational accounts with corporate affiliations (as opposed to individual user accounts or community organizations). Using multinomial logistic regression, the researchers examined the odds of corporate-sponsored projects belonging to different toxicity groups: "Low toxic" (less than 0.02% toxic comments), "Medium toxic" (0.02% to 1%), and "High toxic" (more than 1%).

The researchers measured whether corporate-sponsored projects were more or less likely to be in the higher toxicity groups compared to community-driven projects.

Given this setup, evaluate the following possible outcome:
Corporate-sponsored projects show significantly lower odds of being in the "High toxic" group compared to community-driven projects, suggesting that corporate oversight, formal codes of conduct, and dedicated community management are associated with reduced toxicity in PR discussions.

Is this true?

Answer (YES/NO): YES